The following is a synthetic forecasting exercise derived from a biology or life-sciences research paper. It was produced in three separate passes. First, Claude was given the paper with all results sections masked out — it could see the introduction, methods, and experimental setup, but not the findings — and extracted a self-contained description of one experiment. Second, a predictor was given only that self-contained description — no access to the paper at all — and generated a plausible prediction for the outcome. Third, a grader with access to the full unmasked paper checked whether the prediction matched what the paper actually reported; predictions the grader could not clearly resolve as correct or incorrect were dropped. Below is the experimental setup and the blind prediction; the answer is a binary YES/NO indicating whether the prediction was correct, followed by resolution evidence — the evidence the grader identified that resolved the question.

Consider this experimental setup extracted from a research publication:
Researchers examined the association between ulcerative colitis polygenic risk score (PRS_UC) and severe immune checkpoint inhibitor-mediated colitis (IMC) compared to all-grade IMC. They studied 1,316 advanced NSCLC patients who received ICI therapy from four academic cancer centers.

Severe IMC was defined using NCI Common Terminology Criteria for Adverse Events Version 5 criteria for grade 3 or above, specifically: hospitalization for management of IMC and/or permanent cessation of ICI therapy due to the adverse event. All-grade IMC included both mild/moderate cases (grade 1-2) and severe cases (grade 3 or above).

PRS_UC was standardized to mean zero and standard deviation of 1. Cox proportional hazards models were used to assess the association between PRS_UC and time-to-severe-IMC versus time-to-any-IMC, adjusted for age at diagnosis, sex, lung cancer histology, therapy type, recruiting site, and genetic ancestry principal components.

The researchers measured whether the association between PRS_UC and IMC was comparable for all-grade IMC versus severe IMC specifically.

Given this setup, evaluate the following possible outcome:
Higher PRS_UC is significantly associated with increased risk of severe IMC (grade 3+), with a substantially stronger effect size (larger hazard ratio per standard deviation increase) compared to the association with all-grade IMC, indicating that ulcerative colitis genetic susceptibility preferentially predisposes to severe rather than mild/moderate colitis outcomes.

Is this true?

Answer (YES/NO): NO